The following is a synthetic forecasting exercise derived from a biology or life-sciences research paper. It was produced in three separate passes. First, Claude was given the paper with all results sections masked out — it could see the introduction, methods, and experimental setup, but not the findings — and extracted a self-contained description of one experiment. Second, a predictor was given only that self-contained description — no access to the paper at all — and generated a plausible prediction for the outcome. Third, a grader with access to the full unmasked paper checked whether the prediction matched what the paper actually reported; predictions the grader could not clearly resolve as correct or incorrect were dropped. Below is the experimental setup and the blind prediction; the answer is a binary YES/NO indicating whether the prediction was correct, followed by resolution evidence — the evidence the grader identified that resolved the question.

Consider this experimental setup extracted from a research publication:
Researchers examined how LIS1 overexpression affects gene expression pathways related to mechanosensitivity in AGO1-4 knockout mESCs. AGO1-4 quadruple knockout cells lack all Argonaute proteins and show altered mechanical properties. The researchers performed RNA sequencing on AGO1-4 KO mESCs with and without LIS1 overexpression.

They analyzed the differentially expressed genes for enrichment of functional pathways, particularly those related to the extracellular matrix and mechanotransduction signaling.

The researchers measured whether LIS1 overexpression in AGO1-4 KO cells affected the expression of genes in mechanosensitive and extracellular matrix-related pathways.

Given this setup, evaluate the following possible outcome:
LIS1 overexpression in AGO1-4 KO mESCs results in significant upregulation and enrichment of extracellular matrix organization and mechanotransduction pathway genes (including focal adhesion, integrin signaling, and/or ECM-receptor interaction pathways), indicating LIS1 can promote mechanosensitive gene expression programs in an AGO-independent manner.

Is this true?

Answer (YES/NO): YES